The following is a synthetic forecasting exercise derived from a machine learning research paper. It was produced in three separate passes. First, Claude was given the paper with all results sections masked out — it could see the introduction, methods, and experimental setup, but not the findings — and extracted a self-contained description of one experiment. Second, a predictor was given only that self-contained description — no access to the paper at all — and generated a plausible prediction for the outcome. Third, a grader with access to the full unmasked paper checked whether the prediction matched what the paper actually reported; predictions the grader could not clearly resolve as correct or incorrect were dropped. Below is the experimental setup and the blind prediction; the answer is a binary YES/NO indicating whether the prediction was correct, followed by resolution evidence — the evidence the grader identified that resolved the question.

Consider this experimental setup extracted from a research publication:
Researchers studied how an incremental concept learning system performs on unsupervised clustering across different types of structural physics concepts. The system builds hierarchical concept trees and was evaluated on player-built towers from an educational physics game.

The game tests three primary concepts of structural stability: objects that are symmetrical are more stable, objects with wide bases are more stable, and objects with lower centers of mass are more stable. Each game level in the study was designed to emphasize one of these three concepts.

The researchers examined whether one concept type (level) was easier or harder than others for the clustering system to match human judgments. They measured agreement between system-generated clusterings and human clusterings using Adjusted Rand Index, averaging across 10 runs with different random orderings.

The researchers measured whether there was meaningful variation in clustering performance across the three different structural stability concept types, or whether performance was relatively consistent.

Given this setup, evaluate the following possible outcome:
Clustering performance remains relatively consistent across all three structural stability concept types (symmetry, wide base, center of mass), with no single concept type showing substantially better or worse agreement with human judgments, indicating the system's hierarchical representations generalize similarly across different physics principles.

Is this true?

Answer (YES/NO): NO